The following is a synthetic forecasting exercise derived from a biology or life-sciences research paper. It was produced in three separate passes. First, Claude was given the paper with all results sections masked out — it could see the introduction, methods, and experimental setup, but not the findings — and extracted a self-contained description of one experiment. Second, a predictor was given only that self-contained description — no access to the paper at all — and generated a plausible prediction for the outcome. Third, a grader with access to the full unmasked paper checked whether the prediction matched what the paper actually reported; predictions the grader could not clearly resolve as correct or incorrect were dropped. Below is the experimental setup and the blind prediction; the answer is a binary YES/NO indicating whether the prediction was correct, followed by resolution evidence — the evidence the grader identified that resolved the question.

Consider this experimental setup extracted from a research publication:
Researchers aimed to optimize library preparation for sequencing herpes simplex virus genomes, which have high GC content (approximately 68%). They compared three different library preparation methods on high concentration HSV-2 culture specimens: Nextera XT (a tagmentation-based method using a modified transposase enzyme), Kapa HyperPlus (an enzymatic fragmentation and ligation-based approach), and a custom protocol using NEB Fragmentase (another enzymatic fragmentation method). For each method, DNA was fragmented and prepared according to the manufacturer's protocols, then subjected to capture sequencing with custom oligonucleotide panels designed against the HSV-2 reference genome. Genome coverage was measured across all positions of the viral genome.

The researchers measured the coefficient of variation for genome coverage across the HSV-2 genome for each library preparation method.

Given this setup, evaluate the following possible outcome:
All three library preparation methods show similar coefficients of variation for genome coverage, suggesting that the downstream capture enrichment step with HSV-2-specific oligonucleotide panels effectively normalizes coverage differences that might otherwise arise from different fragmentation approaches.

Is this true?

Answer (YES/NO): NO